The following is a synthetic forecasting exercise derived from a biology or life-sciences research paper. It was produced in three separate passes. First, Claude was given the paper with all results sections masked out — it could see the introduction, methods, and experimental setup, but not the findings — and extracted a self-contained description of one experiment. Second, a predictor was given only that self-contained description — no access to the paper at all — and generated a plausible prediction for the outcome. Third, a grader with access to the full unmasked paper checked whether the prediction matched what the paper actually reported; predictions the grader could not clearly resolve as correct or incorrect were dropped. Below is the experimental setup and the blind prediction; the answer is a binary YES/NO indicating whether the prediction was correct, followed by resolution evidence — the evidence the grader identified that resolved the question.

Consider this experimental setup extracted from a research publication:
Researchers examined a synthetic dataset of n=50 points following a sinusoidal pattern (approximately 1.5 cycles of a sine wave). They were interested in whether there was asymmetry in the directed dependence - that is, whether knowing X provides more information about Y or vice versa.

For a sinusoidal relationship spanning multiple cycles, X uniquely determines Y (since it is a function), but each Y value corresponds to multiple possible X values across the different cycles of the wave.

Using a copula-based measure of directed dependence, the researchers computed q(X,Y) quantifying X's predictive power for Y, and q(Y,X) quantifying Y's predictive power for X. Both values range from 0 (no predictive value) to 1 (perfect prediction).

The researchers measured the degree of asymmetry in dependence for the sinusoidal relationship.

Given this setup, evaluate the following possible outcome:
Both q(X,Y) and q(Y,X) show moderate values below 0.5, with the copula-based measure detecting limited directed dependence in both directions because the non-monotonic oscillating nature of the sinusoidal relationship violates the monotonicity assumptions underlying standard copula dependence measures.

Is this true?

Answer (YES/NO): NO